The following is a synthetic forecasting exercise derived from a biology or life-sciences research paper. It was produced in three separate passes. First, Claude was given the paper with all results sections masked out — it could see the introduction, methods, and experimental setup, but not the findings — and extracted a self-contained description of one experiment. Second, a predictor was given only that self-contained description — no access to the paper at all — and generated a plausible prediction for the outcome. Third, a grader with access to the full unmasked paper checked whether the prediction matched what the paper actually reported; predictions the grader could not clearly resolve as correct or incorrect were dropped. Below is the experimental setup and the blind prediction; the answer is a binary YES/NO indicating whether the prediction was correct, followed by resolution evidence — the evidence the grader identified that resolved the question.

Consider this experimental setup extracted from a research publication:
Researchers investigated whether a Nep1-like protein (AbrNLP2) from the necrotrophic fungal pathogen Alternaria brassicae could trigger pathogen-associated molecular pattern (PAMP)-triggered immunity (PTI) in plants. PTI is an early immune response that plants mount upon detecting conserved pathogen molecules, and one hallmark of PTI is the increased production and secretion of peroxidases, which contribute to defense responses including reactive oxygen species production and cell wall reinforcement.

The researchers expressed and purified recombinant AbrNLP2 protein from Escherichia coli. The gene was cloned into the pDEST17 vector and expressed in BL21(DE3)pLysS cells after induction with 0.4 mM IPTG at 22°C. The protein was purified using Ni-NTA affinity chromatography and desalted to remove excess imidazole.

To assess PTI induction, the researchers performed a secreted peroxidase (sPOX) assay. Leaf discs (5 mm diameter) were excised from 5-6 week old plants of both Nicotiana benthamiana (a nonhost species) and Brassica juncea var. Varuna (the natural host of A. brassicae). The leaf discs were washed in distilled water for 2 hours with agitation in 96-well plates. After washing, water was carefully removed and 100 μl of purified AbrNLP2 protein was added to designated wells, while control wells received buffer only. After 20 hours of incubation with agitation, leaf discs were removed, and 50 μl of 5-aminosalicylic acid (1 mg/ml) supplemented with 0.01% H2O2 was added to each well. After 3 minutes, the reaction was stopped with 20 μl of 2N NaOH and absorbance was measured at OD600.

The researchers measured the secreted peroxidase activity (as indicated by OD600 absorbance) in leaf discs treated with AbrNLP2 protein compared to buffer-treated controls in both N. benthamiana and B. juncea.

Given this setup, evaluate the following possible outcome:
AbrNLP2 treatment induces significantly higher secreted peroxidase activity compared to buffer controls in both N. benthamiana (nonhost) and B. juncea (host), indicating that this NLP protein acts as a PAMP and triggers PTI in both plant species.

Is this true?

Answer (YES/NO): YES